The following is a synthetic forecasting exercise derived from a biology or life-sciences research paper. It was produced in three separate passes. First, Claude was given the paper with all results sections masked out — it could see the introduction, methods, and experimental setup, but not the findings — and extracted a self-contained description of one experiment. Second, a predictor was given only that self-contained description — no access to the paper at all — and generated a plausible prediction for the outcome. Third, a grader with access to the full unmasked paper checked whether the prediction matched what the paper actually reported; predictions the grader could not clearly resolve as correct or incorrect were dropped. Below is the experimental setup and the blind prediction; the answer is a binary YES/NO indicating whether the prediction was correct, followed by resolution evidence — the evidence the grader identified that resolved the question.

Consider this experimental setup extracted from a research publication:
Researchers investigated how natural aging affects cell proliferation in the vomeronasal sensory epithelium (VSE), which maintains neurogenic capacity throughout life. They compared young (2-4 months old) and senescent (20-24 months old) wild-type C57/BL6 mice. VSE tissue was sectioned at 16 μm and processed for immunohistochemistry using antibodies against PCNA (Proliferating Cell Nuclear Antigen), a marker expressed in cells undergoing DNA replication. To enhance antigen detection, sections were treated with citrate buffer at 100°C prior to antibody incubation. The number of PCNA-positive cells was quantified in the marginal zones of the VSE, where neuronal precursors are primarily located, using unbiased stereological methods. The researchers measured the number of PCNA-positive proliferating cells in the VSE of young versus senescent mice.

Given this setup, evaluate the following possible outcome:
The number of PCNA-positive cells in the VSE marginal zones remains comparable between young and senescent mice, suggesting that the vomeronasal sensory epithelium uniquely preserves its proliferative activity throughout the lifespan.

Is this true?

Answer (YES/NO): NO